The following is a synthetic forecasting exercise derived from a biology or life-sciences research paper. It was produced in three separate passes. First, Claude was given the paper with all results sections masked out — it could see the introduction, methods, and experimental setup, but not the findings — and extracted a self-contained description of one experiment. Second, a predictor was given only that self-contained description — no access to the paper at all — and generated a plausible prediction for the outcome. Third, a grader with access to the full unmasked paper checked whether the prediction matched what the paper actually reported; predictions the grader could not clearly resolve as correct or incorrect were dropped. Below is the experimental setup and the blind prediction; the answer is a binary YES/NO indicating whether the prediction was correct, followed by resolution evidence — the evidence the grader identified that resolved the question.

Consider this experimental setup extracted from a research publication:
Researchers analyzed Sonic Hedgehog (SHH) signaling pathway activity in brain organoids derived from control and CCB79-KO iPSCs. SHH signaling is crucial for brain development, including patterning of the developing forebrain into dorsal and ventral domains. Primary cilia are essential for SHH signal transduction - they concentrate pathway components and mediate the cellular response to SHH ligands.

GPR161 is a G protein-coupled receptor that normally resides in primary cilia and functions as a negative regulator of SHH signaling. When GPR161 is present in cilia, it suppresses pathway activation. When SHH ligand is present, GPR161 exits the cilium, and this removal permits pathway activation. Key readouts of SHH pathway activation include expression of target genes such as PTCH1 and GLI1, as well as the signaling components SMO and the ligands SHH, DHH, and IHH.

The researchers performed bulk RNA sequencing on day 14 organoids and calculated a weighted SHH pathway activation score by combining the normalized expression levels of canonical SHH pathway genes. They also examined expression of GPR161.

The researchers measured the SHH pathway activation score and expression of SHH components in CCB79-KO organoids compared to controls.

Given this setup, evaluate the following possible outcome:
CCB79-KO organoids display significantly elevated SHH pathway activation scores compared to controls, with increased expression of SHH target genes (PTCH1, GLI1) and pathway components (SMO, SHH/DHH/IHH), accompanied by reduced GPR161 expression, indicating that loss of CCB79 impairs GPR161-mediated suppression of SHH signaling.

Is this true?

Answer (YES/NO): YES